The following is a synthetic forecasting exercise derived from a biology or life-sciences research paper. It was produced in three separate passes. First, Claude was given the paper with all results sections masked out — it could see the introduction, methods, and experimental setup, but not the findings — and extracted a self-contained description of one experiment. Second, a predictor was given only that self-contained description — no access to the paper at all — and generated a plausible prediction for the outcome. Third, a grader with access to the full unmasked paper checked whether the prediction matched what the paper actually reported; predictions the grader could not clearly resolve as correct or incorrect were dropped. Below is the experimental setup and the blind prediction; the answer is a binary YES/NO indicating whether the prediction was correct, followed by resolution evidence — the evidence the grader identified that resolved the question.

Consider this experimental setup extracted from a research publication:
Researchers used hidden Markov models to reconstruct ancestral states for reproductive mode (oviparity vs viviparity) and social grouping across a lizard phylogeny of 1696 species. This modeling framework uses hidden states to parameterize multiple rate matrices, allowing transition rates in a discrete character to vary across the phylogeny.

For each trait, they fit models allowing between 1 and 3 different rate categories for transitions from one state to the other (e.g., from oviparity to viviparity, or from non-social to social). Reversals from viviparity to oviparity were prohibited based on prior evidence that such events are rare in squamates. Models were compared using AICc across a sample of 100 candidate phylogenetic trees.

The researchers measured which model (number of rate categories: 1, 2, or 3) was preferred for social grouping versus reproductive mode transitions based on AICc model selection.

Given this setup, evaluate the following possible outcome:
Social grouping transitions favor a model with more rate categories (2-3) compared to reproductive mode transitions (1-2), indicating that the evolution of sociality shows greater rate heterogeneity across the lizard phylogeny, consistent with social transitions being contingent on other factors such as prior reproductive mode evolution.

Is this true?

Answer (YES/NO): NO